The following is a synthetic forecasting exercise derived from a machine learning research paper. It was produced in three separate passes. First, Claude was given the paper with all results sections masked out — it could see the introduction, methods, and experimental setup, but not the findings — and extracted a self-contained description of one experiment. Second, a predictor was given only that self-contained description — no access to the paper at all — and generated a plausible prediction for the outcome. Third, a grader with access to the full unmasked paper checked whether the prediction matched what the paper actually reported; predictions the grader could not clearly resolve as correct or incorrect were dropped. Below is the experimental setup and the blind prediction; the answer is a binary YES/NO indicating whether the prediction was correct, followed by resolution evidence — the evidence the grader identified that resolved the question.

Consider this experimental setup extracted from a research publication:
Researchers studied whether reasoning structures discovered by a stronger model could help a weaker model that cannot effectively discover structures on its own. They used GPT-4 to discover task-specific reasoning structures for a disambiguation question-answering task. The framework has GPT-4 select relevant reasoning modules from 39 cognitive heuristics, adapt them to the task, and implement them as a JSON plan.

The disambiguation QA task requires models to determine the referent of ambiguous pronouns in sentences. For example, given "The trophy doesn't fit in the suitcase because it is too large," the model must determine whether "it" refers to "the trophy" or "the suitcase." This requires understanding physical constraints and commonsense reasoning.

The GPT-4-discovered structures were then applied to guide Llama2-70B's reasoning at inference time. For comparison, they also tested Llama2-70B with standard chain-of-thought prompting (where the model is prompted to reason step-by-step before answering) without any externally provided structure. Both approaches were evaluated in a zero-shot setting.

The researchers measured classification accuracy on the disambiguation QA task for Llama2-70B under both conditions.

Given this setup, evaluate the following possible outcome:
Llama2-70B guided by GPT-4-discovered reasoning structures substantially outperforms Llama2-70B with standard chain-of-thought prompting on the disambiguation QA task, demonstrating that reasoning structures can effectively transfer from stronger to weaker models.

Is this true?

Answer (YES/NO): YES